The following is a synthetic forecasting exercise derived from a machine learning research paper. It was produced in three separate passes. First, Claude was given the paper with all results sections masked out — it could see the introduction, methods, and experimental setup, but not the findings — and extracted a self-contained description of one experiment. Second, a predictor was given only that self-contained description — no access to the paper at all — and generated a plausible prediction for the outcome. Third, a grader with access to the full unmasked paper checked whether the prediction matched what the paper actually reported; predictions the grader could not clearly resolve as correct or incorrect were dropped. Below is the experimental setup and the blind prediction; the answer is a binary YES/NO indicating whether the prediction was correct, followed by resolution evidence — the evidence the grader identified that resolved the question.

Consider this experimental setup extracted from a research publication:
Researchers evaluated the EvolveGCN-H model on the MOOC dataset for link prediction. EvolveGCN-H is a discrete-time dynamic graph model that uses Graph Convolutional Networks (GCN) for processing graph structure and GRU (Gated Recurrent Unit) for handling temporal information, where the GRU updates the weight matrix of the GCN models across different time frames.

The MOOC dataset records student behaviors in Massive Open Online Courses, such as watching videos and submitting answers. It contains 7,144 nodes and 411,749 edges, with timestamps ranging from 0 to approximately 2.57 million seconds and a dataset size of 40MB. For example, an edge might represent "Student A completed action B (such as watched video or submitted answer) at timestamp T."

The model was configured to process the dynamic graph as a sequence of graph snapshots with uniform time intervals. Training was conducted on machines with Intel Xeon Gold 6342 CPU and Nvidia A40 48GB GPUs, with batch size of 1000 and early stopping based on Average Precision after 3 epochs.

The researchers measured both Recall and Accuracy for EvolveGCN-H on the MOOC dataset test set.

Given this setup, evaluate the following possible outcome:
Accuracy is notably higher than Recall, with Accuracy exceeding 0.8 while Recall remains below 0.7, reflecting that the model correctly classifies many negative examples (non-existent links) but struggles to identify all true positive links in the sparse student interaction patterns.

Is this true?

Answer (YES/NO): NO